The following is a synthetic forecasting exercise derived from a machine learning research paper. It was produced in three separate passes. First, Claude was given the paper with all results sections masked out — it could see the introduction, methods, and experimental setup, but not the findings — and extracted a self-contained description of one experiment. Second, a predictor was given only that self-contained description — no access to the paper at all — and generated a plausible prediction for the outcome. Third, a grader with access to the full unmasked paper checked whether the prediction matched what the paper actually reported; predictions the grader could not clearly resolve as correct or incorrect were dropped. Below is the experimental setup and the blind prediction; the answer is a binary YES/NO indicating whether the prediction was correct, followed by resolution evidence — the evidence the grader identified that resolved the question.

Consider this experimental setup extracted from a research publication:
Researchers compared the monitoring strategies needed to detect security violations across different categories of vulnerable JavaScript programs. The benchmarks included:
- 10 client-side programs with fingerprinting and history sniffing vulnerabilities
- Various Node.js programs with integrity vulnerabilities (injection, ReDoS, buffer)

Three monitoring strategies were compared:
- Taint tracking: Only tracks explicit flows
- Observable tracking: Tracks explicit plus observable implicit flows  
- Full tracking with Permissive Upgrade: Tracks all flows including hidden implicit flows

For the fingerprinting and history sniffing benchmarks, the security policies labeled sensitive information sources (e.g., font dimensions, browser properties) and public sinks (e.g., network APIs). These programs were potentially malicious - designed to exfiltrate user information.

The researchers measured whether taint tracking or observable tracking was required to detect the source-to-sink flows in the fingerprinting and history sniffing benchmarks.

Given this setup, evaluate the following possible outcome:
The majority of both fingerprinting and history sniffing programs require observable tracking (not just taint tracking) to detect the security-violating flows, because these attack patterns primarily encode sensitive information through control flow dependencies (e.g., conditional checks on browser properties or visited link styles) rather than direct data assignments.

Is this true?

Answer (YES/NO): YES